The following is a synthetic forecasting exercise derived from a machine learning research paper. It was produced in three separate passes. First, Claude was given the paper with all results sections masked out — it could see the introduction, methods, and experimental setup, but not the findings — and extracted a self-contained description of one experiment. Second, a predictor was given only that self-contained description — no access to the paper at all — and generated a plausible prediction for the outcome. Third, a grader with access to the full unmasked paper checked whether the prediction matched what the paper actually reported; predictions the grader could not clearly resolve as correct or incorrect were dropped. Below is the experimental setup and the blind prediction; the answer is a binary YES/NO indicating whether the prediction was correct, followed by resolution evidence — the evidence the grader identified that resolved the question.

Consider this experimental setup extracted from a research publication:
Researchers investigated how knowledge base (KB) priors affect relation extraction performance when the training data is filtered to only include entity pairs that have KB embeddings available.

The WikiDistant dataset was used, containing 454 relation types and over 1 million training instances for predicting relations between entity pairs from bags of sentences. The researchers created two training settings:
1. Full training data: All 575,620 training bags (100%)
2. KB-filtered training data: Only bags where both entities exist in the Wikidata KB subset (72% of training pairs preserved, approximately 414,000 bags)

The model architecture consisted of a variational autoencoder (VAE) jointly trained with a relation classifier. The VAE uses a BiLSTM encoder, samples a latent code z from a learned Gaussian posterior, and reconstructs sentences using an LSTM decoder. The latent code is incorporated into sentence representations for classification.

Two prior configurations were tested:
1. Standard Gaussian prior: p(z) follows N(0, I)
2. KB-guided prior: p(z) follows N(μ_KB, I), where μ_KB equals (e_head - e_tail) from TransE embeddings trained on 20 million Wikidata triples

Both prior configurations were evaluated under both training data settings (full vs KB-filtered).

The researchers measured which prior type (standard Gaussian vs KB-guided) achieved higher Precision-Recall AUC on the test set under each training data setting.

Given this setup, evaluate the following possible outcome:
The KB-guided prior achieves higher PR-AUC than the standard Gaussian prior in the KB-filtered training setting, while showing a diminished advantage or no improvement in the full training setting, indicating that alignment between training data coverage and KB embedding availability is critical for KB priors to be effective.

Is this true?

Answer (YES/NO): YES